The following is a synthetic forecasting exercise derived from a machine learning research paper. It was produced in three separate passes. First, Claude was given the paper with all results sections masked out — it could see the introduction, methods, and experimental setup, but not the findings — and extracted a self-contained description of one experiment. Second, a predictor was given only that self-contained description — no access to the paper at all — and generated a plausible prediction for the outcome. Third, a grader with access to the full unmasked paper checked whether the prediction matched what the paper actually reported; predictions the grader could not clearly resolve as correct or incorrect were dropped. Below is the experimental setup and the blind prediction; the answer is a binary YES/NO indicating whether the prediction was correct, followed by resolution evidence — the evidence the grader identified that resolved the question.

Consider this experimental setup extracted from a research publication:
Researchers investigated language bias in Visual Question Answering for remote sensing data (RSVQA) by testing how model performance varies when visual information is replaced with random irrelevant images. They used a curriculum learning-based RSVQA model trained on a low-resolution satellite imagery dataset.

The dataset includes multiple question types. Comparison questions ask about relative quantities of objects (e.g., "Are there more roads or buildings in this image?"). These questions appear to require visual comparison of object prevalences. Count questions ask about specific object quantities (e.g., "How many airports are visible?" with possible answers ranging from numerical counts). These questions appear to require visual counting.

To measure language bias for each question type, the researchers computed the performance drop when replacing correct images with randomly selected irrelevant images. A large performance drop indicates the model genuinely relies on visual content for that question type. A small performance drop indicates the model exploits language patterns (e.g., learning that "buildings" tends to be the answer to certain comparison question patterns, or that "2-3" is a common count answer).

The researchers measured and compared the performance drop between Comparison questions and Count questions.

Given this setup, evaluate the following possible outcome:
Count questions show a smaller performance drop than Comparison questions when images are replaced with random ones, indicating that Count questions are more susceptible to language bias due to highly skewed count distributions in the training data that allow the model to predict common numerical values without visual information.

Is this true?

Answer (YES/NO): NO